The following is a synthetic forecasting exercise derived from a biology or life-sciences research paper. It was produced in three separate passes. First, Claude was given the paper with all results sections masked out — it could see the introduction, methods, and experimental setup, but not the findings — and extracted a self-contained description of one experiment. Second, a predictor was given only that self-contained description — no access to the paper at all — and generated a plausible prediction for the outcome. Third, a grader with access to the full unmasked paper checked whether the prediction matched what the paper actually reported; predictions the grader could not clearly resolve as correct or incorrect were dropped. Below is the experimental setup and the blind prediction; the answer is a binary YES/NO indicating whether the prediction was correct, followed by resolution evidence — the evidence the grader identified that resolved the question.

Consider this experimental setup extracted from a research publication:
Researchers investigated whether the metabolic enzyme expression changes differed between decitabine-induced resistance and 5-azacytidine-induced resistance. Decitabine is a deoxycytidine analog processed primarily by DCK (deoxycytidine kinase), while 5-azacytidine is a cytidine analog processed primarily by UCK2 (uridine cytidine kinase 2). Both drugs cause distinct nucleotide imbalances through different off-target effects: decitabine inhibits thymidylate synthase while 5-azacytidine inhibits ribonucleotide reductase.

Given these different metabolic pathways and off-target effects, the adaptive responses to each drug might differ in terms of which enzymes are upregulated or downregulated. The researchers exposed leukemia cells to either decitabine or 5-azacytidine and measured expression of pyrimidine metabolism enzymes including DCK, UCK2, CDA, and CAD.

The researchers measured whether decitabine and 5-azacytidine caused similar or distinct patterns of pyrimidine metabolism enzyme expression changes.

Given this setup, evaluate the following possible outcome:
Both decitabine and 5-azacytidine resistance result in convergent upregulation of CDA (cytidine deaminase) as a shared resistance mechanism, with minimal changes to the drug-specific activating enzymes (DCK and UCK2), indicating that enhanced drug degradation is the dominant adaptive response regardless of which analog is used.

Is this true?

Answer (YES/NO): NO